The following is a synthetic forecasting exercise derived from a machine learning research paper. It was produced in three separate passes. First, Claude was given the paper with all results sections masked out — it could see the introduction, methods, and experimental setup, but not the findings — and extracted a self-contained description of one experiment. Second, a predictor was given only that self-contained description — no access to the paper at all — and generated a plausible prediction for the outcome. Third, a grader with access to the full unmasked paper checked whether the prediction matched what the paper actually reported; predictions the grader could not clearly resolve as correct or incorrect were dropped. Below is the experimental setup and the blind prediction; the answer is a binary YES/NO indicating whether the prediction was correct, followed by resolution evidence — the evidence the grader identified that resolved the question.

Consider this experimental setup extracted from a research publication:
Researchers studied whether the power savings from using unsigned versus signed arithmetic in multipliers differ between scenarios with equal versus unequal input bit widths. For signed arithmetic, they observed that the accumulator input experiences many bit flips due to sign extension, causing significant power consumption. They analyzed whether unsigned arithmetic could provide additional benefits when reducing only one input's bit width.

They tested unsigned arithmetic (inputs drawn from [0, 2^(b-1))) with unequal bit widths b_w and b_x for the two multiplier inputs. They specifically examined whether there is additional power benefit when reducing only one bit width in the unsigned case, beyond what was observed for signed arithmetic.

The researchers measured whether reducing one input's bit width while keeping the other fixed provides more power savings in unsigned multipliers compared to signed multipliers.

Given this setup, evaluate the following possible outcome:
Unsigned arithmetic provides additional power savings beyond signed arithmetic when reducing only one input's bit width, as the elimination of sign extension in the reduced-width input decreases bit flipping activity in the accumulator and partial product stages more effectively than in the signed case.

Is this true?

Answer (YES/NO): YES